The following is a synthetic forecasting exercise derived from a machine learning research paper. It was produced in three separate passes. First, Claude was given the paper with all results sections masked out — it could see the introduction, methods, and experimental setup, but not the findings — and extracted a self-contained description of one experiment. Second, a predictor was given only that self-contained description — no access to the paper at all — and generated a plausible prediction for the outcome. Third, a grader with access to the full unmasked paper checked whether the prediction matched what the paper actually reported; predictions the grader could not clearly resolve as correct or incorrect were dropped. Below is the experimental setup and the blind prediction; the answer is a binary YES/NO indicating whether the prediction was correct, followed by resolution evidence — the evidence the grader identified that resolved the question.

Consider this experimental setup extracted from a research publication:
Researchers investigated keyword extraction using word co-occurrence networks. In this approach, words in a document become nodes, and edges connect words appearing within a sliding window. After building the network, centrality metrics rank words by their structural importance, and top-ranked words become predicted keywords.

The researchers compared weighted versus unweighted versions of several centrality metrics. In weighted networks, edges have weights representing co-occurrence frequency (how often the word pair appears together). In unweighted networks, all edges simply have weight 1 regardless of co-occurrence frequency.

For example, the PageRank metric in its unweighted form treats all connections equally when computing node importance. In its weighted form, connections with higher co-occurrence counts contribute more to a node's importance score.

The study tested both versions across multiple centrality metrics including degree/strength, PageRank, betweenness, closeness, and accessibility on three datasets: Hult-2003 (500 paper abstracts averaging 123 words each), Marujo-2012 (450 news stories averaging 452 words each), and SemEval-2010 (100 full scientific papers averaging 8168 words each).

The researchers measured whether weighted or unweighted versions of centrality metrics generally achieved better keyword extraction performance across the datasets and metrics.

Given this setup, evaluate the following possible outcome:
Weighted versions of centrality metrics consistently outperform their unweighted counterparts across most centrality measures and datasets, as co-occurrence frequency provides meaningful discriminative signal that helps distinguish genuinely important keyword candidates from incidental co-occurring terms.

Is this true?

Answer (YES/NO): NO